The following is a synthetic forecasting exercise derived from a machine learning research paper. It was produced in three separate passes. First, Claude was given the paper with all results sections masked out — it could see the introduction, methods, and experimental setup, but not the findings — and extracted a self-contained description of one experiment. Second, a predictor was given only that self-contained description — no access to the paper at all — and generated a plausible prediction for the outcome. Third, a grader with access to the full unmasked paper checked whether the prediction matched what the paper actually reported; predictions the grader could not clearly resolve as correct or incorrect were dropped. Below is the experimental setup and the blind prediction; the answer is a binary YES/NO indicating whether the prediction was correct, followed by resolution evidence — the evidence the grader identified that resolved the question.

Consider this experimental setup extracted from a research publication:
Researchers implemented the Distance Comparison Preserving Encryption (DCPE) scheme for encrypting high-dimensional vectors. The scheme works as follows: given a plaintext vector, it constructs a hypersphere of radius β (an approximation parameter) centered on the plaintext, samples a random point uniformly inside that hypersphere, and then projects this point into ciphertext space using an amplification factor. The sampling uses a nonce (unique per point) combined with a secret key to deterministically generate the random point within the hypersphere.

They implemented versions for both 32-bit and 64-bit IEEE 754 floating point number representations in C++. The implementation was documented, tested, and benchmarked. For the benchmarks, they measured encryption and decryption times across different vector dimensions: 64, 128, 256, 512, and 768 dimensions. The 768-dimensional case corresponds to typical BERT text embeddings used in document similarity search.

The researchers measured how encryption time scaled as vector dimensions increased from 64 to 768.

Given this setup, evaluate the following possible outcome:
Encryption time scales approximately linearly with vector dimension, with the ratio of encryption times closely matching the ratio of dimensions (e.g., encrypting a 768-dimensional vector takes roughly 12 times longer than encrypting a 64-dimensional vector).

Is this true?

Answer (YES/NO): NO